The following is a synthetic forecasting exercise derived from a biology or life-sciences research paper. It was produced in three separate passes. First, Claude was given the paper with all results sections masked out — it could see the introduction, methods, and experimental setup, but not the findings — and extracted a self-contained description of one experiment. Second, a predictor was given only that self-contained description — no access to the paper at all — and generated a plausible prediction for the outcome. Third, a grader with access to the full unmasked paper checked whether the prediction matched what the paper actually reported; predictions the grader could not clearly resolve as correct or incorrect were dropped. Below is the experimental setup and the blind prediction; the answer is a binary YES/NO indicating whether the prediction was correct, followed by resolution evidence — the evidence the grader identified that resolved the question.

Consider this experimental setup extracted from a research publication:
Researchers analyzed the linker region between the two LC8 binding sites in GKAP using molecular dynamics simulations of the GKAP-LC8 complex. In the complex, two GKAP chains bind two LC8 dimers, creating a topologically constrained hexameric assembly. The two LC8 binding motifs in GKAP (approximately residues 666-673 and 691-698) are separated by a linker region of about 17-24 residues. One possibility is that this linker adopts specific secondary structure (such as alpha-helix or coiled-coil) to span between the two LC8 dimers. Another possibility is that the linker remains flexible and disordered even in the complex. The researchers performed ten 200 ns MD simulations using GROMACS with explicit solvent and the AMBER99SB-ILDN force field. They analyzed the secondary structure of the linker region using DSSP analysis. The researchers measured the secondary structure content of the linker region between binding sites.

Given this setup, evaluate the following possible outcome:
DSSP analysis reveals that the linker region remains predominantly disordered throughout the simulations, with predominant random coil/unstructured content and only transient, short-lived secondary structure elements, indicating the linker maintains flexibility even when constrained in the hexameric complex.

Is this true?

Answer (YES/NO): YES